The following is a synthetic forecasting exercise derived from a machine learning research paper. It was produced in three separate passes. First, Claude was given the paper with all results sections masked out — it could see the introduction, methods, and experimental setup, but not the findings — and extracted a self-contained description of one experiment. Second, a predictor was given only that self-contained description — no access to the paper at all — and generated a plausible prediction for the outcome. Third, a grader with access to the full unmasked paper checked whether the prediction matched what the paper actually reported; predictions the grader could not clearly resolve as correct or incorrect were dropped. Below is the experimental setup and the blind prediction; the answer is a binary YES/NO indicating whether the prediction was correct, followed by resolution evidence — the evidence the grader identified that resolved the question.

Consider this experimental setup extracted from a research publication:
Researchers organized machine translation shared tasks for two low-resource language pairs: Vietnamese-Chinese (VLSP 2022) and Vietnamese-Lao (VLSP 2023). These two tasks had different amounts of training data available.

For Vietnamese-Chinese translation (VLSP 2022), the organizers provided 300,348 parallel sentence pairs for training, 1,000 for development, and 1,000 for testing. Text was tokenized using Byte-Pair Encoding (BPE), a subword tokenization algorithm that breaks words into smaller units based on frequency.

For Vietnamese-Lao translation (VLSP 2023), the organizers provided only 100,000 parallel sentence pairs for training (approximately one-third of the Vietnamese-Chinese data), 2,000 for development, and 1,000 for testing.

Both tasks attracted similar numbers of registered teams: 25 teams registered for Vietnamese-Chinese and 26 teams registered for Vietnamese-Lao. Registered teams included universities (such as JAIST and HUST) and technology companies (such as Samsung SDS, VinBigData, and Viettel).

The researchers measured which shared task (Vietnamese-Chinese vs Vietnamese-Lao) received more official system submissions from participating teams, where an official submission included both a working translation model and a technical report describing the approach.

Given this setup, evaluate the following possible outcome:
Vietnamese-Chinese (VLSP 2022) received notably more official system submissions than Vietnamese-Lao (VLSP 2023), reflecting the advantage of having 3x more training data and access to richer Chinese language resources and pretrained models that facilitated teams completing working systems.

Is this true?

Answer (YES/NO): NO